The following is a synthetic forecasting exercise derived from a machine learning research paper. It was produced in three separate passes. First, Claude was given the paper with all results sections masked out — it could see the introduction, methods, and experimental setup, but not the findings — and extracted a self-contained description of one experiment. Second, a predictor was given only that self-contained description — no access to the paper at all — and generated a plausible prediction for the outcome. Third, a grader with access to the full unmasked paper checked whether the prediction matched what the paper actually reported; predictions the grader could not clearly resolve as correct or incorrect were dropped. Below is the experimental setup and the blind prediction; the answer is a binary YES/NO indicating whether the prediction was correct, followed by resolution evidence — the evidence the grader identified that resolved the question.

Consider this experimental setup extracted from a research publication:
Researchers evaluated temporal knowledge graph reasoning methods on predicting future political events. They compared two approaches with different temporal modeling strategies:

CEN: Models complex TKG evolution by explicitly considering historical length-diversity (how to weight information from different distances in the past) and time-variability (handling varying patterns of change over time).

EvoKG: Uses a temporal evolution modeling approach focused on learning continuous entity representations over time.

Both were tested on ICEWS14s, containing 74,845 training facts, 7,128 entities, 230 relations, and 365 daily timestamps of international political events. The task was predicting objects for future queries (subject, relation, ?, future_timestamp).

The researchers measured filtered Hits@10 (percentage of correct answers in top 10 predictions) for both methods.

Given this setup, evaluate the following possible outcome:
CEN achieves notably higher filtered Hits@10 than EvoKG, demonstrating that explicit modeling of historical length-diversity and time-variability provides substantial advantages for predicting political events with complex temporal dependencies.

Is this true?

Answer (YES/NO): YES